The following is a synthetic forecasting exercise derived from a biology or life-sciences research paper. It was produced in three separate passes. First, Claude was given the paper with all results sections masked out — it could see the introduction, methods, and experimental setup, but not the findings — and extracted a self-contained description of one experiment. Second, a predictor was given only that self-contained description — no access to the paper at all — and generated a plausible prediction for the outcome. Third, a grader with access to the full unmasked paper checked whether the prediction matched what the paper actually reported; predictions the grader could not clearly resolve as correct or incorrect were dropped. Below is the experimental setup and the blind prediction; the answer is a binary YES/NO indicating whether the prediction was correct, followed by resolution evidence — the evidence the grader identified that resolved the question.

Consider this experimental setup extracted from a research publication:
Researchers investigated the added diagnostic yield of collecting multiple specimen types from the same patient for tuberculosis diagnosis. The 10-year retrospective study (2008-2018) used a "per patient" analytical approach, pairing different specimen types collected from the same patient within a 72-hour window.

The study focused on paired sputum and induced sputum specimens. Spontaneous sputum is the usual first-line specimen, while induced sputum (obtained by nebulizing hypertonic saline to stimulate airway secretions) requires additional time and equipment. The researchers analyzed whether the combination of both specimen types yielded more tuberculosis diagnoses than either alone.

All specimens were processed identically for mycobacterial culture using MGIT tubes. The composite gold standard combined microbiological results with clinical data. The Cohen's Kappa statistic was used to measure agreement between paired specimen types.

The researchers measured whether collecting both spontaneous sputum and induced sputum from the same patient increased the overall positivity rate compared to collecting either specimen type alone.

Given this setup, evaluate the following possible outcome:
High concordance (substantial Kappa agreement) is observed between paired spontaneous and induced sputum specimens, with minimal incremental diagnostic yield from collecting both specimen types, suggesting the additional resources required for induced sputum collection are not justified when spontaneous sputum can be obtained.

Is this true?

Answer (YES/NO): NO